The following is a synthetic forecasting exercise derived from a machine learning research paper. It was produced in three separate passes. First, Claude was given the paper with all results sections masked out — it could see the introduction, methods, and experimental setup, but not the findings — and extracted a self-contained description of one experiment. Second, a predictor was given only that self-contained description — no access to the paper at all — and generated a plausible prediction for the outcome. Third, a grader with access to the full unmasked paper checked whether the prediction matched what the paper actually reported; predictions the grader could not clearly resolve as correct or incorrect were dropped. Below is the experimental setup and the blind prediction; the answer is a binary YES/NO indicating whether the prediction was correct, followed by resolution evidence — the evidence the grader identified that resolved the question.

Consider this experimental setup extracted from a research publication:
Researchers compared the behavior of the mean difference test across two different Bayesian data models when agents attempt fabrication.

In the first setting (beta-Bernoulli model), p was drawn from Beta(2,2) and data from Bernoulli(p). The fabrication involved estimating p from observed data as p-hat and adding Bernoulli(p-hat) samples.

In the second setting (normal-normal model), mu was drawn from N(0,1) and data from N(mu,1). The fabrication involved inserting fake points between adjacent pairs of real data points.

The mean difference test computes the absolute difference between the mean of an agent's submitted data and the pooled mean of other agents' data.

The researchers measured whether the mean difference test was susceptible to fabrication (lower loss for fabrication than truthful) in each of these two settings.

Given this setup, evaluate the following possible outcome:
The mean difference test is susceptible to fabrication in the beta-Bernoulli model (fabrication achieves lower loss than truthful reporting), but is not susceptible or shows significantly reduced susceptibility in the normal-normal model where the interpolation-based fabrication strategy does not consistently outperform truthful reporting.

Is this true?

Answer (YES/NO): YES